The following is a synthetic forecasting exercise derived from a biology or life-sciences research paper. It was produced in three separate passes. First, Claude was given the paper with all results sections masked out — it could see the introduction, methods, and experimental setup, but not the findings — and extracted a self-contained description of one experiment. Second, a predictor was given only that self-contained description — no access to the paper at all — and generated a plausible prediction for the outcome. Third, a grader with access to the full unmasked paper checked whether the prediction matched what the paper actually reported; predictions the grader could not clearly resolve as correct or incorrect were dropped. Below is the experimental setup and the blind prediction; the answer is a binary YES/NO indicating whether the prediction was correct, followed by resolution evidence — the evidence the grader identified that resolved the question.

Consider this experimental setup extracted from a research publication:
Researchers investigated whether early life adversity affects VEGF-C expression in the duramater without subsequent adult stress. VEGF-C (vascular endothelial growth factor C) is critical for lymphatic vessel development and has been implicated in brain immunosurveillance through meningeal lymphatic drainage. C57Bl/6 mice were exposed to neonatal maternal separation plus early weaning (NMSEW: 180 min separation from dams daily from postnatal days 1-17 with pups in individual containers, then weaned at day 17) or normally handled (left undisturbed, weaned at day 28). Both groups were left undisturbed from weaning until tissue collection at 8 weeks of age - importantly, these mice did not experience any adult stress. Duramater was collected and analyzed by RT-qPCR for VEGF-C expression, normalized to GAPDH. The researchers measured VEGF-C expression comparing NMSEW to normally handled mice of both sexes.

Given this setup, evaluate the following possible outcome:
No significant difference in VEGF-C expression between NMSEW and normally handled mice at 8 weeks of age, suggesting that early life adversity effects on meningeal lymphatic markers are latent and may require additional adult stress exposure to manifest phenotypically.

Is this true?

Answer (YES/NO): NO